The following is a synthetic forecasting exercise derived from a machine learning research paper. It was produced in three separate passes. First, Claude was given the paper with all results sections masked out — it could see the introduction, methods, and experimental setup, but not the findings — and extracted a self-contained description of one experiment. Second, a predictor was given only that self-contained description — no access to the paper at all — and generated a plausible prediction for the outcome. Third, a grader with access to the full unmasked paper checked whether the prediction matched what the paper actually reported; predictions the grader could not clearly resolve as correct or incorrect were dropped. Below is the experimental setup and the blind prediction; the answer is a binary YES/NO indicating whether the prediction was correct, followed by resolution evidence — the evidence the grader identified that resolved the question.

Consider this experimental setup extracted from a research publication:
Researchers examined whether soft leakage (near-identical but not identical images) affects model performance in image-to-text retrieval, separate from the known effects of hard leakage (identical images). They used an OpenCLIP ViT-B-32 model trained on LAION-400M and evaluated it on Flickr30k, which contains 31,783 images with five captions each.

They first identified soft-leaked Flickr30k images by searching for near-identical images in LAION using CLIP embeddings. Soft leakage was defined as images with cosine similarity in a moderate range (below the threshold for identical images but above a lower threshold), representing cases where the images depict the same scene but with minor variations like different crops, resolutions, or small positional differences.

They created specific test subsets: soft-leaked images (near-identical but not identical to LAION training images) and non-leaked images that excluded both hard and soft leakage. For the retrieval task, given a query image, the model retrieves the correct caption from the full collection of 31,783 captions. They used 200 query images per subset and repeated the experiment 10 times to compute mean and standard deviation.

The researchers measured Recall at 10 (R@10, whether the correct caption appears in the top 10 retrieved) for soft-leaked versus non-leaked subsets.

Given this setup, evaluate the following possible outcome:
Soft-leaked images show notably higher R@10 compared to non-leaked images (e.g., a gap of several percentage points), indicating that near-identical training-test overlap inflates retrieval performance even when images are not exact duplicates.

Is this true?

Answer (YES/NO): YES